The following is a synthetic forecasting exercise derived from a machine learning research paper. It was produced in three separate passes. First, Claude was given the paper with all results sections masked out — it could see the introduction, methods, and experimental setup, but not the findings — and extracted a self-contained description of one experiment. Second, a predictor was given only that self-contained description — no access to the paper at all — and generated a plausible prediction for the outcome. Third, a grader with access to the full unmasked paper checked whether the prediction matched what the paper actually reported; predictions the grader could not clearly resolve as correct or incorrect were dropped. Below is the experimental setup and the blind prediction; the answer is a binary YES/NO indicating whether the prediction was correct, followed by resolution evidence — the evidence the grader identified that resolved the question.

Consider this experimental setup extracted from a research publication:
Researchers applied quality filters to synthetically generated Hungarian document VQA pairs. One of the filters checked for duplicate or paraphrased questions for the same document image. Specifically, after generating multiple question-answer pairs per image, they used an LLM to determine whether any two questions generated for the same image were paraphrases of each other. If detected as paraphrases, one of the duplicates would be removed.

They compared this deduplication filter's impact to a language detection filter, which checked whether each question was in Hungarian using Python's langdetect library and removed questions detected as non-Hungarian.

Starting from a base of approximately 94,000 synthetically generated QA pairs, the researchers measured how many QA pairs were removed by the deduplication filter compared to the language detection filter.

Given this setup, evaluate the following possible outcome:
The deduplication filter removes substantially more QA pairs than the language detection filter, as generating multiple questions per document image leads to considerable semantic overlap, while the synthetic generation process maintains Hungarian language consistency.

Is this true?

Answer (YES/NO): YES